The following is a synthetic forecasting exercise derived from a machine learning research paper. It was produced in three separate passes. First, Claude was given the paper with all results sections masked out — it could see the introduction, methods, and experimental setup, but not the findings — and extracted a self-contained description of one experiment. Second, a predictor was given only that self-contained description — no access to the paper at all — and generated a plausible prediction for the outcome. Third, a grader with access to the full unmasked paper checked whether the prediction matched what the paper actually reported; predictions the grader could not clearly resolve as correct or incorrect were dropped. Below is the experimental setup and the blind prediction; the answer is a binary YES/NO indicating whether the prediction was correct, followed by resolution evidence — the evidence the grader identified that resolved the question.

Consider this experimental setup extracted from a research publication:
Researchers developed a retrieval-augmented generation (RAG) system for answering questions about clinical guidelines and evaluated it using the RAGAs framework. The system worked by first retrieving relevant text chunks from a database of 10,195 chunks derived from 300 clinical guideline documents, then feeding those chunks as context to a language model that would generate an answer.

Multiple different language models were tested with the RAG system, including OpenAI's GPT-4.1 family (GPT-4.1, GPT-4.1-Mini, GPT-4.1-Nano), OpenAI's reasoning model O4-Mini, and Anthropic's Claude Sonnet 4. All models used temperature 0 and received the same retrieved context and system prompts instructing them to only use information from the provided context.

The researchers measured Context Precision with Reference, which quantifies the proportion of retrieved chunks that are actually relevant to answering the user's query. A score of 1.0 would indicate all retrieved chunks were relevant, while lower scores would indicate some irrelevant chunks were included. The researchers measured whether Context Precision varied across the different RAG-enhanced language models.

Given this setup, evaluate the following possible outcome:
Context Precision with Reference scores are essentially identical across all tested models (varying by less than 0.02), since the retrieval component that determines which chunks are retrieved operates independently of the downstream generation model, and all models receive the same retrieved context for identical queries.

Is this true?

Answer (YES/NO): YES